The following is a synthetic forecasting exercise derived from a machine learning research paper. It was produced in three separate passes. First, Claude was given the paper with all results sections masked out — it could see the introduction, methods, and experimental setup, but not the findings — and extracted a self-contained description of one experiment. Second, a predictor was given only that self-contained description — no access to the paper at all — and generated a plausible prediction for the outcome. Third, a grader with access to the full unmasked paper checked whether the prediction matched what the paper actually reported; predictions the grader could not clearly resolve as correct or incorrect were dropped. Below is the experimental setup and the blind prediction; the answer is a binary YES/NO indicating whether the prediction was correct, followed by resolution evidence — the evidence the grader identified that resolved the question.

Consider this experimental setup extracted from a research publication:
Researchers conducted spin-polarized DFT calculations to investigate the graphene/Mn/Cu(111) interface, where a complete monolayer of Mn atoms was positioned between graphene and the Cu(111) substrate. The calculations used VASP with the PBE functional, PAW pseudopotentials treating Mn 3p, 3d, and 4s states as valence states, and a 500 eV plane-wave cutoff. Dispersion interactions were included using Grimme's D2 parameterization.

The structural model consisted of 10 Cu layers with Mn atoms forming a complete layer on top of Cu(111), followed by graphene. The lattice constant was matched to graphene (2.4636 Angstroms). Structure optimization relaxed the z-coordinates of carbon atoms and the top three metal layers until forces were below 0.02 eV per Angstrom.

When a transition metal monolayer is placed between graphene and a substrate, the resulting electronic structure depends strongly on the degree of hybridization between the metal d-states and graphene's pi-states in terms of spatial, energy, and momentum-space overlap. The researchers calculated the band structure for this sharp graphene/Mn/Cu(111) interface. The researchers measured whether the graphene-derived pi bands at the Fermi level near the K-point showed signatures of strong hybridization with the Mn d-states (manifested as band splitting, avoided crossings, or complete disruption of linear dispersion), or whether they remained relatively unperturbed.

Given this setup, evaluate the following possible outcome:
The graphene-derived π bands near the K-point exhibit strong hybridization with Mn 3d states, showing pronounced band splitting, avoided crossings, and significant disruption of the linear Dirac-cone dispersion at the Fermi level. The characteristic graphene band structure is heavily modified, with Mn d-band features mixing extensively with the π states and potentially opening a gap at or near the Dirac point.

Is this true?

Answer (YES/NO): YES